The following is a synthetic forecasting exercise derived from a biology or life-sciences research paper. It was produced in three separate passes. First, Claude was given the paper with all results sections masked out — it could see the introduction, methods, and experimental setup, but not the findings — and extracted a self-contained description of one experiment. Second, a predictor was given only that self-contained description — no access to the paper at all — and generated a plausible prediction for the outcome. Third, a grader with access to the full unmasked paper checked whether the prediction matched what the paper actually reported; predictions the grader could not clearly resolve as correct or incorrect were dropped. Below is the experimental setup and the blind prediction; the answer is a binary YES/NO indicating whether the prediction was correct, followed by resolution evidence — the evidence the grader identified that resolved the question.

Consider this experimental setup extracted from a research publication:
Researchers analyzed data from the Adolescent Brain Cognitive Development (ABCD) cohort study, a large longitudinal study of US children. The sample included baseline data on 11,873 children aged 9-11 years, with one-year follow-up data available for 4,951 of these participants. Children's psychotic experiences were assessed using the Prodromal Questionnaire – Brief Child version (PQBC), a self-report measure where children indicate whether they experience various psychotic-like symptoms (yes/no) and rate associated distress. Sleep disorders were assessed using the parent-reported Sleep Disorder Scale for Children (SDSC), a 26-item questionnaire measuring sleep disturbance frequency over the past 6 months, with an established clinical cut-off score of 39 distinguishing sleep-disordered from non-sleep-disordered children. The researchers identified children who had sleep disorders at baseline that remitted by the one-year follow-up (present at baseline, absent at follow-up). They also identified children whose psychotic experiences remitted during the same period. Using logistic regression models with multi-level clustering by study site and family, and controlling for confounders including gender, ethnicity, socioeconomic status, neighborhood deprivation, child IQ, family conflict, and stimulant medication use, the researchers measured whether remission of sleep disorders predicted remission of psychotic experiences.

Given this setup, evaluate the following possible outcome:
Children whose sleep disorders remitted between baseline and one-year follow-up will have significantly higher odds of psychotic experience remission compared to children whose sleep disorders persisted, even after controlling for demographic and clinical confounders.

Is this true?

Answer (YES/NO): NO